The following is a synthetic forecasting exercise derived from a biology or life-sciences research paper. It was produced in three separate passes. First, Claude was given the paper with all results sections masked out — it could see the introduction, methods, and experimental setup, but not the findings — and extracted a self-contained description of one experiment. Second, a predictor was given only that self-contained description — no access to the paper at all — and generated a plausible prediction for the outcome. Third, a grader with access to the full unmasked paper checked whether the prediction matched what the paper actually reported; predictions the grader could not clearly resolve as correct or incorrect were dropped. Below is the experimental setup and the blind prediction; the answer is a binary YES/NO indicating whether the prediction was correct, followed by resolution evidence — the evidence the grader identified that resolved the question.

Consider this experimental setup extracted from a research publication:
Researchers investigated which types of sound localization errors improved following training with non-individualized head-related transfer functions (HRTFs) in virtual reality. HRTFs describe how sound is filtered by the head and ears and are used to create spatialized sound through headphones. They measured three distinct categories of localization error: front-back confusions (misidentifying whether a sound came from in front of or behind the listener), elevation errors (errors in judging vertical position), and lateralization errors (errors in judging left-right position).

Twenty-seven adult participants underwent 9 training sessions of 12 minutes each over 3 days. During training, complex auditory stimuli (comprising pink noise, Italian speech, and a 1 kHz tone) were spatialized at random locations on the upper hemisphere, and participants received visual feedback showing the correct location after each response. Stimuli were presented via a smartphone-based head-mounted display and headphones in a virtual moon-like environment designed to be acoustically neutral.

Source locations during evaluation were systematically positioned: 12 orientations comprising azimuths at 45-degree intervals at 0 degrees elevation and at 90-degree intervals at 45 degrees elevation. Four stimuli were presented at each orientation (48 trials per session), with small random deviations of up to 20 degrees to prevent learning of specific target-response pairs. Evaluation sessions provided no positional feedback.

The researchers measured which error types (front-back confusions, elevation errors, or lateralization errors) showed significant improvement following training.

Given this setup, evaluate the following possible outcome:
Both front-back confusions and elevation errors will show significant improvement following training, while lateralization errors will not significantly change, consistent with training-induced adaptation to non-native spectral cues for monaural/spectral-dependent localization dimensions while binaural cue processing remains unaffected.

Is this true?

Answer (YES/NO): NO